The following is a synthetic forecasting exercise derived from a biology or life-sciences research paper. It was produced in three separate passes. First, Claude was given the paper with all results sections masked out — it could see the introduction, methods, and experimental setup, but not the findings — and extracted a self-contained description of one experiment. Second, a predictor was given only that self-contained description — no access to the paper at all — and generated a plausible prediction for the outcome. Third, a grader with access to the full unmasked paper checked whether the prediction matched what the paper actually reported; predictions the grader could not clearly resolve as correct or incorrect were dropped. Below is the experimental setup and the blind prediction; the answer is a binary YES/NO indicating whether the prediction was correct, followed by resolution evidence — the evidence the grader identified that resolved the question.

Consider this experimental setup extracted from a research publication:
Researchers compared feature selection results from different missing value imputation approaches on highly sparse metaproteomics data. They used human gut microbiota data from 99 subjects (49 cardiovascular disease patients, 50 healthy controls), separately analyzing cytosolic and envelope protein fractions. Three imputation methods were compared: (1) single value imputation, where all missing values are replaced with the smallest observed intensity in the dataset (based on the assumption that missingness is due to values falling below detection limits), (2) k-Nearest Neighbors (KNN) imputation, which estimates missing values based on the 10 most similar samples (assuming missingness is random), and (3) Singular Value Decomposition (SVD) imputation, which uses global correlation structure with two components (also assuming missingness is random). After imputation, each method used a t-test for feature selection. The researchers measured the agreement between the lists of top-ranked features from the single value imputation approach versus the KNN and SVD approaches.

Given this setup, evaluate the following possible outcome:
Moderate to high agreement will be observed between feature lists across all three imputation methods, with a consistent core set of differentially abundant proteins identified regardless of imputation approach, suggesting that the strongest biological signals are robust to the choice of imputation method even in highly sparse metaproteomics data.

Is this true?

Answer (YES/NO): NO